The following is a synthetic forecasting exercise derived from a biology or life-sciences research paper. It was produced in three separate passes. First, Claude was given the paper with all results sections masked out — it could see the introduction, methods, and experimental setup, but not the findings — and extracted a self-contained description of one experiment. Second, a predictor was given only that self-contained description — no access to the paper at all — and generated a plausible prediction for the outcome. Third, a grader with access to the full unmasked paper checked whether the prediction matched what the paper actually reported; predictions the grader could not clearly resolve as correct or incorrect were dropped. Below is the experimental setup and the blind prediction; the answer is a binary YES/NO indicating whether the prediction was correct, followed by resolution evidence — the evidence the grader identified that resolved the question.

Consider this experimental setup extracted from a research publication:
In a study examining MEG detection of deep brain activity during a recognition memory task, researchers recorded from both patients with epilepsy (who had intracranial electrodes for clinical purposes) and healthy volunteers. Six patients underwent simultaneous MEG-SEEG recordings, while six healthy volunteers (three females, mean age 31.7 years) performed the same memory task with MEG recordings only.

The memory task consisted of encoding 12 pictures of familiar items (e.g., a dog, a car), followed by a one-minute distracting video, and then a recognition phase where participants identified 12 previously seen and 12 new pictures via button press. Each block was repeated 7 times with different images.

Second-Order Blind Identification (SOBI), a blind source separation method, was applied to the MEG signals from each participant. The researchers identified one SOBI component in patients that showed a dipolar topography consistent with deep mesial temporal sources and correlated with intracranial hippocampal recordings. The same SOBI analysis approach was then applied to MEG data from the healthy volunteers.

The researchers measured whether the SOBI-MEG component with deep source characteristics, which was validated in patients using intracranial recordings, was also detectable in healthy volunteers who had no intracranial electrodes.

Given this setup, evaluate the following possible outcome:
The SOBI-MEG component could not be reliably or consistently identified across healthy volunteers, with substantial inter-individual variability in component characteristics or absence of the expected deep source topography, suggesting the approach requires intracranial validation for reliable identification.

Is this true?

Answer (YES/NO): NO